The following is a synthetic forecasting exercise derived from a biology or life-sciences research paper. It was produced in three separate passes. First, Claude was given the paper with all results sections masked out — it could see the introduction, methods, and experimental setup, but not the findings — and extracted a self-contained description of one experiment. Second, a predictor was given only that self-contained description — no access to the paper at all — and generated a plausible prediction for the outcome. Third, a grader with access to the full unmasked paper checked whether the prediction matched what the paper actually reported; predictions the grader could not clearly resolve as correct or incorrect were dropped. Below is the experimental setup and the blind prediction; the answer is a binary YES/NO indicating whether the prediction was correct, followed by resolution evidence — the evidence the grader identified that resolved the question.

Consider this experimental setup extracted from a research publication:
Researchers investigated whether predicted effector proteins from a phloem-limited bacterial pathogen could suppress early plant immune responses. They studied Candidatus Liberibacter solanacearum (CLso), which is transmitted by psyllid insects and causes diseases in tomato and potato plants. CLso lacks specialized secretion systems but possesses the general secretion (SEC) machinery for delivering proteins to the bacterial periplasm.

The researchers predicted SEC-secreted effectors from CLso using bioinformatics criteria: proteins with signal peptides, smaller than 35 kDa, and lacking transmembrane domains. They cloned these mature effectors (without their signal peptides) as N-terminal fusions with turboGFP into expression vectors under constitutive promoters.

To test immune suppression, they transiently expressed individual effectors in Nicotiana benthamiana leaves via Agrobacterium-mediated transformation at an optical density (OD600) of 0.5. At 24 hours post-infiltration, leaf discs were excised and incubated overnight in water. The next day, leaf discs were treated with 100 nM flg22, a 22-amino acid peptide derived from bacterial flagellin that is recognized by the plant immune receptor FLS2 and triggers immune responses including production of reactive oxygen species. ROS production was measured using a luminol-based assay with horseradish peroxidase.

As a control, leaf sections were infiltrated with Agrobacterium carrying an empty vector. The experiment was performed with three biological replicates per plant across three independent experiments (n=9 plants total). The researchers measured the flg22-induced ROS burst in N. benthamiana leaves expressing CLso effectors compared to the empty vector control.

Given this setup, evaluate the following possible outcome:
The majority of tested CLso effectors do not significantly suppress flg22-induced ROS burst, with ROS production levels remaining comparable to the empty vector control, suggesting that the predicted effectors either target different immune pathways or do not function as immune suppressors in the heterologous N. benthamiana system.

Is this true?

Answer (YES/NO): YES